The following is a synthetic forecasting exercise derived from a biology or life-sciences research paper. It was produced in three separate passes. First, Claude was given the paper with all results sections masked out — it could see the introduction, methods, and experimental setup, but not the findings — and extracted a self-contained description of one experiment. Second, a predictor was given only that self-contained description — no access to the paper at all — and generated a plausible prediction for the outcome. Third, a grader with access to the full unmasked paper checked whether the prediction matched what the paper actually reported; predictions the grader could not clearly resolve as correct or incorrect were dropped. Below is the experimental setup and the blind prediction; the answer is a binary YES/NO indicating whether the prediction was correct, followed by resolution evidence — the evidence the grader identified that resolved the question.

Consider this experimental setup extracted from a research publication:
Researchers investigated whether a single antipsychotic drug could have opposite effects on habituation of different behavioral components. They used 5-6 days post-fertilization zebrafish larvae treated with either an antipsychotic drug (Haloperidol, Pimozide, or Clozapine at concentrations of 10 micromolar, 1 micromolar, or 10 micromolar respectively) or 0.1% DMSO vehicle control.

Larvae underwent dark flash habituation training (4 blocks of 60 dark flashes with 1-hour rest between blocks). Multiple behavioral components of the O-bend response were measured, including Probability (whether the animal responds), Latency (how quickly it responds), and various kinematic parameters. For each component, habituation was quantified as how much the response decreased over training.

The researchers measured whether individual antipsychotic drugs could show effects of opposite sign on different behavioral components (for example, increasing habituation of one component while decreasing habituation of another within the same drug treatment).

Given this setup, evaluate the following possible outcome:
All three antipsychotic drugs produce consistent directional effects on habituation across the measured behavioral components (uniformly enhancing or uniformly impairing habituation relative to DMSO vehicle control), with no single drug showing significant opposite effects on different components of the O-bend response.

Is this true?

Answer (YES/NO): NO